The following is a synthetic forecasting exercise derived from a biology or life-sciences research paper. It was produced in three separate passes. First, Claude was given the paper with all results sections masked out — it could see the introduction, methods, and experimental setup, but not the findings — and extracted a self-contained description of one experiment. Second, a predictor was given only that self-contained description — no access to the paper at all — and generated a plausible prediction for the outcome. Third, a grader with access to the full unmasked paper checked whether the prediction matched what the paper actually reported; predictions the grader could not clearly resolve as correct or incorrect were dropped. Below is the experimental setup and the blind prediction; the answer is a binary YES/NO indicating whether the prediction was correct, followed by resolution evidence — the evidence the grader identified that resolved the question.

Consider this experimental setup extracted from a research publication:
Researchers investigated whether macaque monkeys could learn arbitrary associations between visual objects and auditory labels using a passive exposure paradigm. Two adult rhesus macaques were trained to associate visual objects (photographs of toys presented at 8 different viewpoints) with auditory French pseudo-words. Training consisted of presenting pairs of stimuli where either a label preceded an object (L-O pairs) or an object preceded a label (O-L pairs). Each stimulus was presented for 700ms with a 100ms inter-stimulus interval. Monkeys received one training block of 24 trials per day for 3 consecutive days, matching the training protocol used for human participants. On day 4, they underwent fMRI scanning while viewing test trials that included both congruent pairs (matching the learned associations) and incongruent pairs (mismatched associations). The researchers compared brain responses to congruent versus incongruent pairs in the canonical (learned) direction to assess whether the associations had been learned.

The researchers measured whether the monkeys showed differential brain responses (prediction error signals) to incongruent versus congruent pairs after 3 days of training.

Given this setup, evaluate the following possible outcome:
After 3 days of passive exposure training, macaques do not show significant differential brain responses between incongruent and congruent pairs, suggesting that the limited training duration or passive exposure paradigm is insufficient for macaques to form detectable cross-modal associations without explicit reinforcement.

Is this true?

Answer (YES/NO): YES